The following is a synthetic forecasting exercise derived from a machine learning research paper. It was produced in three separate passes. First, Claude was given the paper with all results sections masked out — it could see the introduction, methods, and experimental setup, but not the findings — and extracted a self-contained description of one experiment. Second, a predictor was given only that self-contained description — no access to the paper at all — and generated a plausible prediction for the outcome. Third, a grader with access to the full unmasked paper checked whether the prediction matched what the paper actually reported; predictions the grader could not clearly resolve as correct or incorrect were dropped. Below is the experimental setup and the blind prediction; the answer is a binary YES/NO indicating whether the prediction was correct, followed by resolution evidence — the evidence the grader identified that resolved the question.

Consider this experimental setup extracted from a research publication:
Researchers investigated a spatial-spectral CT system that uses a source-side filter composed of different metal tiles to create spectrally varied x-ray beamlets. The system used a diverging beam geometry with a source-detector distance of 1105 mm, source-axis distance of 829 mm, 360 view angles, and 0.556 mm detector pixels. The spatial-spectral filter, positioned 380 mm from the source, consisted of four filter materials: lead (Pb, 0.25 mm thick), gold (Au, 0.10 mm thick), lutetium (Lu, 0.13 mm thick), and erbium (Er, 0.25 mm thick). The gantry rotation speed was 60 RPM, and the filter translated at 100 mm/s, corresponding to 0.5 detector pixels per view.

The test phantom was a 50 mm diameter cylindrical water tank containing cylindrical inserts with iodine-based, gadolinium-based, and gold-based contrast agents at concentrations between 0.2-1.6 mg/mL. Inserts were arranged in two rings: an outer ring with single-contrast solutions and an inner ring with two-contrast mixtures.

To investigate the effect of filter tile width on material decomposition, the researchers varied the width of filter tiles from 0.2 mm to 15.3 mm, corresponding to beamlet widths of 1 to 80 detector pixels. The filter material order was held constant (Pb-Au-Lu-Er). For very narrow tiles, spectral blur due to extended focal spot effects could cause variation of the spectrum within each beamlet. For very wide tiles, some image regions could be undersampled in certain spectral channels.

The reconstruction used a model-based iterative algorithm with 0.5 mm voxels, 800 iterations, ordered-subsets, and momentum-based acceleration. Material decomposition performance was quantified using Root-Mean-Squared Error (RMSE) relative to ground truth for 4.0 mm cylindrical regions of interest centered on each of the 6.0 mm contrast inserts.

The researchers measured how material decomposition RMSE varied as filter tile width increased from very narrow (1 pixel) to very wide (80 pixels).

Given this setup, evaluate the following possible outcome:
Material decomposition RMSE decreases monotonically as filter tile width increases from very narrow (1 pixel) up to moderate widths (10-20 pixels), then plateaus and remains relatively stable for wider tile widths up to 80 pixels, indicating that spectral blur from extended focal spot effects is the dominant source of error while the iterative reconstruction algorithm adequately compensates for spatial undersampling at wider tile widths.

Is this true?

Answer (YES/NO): NO